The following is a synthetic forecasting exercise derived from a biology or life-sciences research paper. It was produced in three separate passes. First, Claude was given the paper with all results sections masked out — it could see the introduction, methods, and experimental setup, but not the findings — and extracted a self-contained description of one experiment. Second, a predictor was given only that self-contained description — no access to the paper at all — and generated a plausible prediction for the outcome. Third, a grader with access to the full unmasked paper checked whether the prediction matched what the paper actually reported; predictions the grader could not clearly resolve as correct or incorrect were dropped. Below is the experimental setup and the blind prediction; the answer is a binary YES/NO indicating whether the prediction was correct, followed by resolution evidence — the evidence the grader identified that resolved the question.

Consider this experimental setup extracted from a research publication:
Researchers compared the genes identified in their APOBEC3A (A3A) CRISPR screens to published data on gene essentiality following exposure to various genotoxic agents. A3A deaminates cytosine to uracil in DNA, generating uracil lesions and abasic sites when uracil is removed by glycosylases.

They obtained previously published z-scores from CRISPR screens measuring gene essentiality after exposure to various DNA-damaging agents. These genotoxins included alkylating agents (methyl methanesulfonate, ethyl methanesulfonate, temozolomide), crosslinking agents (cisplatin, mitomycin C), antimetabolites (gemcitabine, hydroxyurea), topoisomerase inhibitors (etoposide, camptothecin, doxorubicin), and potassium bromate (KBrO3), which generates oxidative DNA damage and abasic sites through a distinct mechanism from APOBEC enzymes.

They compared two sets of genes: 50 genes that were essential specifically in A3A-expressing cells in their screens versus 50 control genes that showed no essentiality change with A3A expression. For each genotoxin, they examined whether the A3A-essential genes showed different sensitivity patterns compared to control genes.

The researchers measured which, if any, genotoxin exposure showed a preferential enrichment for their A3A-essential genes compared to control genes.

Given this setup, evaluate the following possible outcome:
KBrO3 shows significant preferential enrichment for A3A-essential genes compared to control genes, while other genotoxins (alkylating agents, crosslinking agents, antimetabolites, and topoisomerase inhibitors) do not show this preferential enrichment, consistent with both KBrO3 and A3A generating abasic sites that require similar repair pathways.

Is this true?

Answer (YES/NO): NO